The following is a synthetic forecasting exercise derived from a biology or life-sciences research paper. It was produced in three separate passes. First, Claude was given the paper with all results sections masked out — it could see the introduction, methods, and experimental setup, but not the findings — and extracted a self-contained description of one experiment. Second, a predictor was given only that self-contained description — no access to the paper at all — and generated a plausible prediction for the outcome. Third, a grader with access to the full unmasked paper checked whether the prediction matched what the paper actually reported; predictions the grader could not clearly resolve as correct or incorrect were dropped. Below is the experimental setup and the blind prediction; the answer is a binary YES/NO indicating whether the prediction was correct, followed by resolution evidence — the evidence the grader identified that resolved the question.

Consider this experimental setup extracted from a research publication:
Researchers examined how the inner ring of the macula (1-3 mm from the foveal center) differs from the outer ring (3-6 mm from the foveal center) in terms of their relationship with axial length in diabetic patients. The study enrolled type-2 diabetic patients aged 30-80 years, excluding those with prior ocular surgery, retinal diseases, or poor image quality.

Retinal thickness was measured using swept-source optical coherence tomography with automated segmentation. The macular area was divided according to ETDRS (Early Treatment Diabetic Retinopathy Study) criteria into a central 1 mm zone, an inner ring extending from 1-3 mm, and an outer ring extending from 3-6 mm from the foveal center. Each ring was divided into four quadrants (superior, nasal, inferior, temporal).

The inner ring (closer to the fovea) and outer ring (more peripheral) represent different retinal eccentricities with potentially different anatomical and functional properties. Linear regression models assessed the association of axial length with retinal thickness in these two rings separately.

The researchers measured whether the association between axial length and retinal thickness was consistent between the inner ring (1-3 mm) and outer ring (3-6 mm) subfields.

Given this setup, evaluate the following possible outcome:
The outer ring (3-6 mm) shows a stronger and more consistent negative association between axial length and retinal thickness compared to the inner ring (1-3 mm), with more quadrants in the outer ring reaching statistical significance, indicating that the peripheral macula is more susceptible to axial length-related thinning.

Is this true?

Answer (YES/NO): YES